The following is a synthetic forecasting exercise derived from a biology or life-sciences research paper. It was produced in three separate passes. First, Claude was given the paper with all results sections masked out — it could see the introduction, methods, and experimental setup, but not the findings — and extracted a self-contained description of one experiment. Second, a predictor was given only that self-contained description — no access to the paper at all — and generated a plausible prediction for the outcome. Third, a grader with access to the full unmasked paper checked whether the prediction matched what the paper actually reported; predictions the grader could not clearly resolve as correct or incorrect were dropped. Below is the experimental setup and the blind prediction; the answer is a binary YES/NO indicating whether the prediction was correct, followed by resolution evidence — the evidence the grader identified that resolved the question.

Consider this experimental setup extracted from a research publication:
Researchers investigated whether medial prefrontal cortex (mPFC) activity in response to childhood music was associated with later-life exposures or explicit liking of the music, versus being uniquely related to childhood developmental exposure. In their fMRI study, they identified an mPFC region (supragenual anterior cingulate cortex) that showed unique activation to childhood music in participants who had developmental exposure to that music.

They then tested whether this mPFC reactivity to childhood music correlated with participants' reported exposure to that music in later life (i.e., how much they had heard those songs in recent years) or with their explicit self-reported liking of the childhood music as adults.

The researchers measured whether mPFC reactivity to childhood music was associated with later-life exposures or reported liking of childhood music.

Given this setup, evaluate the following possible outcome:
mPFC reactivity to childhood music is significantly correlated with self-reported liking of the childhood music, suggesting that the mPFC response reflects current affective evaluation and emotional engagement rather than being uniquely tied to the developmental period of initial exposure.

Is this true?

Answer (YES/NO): NO